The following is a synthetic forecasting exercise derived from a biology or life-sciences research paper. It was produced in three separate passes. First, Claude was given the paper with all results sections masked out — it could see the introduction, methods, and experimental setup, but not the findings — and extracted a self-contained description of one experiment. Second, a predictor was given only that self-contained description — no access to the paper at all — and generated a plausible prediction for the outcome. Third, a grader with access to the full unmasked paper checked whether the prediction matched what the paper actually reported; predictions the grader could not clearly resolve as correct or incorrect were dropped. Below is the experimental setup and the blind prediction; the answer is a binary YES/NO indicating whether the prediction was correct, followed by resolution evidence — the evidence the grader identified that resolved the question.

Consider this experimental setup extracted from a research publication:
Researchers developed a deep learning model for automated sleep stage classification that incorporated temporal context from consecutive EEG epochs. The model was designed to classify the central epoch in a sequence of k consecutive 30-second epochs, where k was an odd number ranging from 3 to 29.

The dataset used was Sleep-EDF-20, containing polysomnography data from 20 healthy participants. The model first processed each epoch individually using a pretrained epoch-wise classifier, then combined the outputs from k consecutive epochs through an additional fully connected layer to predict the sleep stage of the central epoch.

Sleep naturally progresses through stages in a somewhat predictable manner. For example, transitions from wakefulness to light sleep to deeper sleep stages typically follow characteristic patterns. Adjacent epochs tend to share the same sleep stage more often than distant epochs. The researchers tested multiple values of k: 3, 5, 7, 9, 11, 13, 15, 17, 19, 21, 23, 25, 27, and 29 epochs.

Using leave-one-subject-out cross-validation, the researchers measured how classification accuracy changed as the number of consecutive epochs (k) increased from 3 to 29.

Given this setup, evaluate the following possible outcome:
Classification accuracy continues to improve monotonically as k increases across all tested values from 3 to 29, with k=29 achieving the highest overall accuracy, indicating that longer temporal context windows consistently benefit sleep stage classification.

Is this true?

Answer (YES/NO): NO